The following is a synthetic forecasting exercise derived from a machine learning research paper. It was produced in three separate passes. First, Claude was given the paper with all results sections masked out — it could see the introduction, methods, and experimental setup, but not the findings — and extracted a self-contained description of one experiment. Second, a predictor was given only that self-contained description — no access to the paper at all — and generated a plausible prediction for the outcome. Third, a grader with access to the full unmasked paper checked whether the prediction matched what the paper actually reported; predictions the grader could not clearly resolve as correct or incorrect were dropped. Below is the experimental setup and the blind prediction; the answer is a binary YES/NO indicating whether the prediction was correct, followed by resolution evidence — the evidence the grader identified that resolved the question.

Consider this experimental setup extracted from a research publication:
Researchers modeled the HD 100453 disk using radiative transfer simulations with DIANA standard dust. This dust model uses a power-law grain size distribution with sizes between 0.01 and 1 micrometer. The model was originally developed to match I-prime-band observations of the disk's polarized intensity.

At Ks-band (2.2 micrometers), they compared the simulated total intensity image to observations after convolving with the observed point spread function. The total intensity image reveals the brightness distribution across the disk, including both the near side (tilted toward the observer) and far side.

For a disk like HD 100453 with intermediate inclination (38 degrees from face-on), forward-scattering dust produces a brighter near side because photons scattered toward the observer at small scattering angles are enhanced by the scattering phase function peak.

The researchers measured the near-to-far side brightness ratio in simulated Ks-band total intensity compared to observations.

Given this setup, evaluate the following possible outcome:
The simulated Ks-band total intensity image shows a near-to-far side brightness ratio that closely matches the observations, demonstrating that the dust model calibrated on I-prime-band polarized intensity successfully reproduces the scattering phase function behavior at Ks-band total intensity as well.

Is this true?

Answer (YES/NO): NO